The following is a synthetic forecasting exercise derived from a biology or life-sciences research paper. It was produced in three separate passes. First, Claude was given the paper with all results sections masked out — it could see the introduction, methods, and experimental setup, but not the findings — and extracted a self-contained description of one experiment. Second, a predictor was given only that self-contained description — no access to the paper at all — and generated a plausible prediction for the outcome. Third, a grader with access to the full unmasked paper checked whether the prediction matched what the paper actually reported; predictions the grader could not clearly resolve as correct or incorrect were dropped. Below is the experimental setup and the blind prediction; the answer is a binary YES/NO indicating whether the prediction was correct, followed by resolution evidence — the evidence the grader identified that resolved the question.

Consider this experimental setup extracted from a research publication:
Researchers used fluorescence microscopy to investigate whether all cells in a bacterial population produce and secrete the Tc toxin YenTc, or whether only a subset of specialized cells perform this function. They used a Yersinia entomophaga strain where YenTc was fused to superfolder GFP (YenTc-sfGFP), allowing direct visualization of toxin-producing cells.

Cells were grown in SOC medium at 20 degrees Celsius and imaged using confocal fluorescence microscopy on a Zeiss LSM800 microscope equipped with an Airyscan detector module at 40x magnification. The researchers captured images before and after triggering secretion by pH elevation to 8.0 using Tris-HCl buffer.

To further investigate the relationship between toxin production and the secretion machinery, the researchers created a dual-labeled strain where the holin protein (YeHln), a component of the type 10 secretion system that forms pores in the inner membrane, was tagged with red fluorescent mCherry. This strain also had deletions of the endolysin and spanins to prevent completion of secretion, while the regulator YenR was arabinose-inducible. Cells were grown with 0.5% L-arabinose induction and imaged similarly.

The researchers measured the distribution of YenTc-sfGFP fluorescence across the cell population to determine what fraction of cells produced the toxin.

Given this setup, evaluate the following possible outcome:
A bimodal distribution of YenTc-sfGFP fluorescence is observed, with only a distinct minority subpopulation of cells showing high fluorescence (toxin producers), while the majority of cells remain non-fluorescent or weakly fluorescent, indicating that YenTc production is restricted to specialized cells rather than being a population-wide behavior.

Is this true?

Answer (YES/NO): YES